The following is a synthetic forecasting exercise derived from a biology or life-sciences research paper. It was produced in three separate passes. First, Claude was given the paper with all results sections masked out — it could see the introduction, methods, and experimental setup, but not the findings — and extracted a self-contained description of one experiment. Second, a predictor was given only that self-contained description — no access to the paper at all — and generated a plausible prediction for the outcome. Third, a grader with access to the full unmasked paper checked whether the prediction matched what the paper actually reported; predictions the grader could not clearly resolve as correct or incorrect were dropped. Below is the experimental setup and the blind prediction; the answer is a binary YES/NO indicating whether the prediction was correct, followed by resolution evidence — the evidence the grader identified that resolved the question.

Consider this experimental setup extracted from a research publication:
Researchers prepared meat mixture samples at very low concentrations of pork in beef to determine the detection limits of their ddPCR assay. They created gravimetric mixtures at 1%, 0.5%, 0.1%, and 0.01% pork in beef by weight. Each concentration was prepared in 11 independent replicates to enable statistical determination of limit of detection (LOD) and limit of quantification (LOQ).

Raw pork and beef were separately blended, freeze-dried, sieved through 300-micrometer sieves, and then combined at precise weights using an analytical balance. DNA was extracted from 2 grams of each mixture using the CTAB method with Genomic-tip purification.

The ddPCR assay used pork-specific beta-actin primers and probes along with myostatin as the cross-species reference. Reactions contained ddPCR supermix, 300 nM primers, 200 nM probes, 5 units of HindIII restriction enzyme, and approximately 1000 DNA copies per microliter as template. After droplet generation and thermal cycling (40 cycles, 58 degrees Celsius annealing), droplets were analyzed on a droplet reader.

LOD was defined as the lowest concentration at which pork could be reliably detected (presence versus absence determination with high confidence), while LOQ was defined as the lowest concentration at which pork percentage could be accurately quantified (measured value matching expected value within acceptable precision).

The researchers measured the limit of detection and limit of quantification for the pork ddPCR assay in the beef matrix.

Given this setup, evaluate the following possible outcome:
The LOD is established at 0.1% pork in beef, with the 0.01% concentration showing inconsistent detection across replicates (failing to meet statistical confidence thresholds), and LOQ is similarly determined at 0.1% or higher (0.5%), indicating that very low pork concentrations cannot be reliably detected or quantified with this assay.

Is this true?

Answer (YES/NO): NO